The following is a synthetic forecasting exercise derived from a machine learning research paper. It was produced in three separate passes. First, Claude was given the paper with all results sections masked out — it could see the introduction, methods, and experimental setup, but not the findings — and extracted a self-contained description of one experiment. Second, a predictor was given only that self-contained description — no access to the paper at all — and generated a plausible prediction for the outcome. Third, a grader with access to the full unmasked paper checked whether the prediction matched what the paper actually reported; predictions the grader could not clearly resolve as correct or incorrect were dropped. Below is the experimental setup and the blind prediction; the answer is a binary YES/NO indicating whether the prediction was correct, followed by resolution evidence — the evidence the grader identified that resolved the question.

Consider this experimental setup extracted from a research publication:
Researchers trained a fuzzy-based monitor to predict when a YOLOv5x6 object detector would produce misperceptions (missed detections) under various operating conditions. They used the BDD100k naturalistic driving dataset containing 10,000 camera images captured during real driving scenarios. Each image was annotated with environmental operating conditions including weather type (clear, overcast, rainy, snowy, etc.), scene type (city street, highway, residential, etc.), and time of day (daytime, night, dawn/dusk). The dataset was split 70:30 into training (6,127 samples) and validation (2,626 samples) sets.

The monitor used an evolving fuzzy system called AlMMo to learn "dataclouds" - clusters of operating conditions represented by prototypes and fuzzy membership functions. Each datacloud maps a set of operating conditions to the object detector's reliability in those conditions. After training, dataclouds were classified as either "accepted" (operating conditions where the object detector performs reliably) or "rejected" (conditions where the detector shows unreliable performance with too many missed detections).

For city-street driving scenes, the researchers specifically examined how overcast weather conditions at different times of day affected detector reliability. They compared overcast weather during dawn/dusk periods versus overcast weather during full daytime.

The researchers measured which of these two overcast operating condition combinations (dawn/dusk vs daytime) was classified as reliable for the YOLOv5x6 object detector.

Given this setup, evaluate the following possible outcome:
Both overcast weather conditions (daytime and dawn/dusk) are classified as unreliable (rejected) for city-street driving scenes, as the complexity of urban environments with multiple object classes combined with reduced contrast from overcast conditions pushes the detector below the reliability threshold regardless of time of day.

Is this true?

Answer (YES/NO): NO